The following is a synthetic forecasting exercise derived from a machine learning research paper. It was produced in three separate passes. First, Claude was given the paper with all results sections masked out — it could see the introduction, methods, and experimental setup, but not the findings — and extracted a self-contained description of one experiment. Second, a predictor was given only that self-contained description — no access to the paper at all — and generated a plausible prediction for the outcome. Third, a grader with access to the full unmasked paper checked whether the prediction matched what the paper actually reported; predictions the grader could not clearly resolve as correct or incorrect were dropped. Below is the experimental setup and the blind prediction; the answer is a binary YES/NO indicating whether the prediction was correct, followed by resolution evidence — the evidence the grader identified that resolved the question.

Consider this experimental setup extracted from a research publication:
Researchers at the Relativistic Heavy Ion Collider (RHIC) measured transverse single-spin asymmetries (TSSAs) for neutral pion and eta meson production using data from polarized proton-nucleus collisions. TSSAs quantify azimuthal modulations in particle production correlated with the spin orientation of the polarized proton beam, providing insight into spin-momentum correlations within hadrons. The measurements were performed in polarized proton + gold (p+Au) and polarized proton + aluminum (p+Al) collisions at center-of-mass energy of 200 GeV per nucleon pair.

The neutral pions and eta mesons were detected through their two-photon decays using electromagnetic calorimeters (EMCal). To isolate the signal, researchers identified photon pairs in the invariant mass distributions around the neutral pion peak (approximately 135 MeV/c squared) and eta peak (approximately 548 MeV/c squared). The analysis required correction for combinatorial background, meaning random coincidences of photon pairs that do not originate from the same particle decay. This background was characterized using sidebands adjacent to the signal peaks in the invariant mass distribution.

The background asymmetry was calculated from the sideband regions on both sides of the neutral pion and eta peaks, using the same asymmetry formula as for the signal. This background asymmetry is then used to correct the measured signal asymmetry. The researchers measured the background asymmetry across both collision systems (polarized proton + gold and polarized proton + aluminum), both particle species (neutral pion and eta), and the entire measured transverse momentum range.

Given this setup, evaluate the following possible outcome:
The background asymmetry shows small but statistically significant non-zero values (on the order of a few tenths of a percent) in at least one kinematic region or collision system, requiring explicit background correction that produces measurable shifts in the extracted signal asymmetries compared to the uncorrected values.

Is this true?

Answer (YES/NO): NO